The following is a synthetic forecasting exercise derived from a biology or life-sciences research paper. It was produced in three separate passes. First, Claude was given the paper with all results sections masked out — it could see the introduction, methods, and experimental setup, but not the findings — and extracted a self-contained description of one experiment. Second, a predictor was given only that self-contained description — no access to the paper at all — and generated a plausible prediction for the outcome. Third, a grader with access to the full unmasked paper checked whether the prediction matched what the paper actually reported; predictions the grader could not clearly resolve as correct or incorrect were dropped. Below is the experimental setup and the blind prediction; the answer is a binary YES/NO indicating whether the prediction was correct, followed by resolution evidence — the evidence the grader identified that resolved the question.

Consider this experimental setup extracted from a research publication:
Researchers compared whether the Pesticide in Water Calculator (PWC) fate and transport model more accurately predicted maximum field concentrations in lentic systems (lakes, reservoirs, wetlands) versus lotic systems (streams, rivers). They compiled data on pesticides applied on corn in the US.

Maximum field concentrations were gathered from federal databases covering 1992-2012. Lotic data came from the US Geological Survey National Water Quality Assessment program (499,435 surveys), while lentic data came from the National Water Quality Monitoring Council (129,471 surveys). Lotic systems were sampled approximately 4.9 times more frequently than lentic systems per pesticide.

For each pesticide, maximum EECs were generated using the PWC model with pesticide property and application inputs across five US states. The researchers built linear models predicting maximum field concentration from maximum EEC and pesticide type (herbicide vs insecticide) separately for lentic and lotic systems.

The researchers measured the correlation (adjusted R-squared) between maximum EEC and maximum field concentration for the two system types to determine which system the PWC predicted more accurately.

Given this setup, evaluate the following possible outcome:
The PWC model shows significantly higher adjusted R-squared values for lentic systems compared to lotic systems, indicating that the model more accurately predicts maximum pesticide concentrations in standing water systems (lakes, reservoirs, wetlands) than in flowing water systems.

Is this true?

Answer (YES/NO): NO